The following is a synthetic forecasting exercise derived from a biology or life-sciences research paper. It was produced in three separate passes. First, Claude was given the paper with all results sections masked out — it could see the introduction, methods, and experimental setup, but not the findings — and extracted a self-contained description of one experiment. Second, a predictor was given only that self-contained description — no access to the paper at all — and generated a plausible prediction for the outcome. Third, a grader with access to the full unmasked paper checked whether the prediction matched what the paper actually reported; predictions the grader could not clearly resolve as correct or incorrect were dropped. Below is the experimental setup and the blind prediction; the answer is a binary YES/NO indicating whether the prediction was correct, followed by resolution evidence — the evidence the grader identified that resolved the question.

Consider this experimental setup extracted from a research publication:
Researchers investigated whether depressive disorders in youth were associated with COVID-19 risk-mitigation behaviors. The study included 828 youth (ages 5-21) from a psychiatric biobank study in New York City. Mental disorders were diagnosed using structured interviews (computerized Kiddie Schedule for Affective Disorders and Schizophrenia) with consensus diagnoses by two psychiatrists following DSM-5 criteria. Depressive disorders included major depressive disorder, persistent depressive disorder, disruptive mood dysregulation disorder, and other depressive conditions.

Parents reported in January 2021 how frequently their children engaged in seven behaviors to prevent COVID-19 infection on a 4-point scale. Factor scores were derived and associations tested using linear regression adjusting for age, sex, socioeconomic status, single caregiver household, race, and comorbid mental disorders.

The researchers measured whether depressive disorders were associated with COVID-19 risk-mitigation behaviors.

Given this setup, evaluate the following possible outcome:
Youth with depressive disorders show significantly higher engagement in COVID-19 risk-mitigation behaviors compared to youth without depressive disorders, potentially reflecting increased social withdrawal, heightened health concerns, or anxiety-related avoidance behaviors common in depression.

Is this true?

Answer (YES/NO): NO